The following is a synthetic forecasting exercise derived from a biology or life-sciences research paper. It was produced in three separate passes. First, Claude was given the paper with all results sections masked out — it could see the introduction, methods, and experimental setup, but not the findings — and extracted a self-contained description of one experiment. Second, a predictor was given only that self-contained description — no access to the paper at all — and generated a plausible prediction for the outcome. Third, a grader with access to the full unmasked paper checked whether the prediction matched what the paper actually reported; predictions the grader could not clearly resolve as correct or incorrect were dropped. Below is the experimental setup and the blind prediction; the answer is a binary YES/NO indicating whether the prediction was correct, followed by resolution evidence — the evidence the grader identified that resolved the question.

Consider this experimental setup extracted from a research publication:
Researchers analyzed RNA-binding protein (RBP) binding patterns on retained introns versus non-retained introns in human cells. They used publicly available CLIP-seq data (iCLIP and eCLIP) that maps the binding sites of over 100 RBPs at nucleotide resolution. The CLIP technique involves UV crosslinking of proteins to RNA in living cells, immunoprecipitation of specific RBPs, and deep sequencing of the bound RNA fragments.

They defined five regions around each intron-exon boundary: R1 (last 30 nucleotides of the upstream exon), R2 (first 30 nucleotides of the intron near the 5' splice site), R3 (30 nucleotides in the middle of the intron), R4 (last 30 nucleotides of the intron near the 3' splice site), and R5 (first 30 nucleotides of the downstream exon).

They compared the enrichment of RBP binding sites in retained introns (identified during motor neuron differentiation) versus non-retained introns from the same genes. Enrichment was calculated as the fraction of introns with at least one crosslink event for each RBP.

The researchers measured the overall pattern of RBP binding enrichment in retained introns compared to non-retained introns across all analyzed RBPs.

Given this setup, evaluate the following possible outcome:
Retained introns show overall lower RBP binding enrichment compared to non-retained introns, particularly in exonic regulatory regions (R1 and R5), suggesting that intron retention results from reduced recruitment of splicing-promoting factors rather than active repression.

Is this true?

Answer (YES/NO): NO